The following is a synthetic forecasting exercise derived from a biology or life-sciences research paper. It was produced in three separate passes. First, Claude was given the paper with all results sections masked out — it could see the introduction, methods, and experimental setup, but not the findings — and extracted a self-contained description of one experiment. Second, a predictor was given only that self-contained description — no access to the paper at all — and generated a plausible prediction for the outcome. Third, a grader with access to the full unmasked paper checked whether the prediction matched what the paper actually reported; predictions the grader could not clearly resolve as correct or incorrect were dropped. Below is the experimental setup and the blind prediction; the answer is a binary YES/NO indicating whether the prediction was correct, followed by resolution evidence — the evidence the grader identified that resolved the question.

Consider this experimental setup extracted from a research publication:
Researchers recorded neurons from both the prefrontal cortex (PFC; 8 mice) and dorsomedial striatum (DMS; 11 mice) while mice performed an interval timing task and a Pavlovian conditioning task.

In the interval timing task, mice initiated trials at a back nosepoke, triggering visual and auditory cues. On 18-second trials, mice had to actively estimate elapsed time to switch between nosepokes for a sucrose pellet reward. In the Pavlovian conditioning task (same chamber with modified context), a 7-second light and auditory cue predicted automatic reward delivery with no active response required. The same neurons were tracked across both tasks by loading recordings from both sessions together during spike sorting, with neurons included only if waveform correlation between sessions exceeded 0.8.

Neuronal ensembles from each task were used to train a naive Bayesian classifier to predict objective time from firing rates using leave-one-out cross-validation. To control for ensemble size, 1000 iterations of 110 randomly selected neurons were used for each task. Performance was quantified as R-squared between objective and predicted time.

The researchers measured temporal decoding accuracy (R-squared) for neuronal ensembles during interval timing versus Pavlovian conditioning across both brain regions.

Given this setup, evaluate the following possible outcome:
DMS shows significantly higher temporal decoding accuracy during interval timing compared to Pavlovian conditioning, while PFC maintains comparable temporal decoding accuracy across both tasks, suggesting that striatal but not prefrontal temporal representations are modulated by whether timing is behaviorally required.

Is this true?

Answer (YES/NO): NO